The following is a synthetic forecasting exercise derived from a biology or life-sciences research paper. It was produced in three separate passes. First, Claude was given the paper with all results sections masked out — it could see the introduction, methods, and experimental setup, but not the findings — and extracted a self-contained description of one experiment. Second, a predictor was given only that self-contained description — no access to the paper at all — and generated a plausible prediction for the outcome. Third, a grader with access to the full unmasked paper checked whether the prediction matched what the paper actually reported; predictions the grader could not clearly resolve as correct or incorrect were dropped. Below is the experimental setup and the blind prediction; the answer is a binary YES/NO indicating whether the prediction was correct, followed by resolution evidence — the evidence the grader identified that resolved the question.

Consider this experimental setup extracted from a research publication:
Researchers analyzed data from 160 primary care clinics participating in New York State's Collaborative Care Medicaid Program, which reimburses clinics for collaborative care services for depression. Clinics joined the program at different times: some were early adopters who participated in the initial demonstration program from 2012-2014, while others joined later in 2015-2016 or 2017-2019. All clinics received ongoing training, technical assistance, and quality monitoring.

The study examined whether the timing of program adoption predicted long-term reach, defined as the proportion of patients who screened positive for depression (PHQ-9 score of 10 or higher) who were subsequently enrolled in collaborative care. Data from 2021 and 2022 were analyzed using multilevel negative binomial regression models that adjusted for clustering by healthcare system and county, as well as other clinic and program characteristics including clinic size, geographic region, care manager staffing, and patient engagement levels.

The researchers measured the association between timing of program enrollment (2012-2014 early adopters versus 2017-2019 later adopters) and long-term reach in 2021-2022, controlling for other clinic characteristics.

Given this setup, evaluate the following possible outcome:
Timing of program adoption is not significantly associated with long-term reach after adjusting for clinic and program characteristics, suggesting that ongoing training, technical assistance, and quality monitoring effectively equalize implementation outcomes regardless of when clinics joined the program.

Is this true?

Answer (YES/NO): NO